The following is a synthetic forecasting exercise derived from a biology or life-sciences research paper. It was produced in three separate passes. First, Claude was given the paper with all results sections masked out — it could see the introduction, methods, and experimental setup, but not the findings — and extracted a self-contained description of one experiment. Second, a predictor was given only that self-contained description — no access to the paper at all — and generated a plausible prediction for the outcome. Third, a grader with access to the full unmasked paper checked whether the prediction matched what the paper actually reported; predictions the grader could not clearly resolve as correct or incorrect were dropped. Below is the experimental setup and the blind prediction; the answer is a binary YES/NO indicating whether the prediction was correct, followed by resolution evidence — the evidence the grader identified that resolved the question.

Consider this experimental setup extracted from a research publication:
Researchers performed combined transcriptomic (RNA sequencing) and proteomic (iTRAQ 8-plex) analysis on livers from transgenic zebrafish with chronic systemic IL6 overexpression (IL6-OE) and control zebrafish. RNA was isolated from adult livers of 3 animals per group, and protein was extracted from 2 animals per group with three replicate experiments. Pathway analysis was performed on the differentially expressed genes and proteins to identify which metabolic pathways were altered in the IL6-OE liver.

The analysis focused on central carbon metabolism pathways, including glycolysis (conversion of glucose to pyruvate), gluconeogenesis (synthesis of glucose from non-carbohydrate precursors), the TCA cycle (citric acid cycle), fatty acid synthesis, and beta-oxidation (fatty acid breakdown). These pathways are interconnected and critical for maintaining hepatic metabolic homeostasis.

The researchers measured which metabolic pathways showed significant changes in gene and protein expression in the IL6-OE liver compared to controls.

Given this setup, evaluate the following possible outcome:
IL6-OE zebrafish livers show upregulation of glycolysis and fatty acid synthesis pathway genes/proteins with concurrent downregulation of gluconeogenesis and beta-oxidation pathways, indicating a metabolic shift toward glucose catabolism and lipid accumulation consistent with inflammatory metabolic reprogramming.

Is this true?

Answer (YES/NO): NO